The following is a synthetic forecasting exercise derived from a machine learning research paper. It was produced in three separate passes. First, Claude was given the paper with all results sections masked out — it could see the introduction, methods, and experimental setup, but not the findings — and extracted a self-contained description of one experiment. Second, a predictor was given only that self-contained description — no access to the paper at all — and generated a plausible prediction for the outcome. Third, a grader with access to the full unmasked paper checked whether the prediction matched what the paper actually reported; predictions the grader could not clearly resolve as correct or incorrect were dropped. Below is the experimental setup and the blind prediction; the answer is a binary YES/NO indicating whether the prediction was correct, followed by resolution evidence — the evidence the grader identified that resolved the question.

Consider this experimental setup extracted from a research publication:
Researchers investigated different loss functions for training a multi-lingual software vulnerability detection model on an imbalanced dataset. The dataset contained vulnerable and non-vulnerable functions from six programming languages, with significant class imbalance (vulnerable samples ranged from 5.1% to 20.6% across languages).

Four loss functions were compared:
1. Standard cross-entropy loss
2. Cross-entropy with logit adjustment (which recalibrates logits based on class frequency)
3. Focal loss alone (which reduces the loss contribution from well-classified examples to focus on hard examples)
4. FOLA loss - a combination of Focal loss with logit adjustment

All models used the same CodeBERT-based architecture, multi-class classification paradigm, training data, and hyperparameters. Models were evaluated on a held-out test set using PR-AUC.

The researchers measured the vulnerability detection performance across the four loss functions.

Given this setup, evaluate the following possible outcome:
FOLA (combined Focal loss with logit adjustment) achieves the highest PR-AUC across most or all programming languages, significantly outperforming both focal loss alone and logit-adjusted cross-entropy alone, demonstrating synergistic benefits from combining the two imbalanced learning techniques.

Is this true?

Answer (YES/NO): NO